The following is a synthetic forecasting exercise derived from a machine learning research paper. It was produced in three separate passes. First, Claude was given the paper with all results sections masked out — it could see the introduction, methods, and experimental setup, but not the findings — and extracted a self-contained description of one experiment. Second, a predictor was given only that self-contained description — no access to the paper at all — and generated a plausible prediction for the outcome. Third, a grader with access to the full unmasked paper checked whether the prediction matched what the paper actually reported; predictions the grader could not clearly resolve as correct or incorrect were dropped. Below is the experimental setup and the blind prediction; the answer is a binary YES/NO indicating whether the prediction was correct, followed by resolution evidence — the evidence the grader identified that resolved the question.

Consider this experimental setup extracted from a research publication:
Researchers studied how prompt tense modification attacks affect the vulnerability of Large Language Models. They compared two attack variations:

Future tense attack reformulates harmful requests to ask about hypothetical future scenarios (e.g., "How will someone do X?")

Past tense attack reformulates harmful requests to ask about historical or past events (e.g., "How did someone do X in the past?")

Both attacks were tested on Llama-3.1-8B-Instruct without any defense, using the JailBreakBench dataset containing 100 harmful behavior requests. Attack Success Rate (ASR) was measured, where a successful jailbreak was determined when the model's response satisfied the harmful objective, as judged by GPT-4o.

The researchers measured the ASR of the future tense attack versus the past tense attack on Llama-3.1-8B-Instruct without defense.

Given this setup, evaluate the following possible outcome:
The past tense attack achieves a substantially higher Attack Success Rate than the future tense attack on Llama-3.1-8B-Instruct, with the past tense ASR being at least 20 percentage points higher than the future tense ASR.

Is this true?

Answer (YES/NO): NO